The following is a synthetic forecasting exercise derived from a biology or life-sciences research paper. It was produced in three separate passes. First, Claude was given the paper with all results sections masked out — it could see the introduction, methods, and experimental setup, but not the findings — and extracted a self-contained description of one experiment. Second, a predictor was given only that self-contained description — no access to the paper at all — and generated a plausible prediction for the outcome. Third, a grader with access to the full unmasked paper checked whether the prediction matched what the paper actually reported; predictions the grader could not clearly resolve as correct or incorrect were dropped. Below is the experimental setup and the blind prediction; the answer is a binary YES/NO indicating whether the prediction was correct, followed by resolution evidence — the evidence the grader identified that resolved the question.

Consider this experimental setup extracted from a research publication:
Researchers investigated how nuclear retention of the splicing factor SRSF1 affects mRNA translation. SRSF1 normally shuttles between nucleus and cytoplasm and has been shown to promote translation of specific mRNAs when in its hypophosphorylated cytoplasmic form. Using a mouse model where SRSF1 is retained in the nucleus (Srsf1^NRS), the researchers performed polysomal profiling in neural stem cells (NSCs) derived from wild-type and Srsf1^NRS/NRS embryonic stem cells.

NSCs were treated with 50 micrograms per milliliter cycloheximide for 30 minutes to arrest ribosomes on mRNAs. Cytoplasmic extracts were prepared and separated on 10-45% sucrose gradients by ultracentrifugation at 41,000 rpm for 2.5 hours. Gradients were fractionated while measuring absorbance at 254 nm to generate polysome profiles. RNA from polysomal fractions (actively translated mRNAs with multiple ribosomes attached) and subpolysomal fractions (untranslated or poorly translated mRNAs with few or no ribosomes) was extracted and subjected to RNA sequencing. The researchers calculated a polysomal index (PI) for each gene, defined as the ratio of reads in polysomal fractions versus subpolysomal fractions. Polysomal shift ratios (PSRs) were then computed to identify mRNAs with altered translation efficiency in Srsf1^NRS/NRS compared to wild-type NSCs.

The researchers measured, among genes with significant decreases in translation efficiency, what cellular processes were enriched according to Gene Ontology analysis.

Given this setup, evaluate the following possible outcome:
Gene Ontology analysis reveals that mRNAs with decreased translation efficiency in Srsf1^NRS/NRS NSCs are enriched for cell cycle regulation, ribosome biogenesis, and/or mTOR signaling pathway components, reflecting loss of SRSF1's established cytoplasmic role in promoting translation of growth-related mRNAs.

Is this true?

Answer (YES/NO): YES